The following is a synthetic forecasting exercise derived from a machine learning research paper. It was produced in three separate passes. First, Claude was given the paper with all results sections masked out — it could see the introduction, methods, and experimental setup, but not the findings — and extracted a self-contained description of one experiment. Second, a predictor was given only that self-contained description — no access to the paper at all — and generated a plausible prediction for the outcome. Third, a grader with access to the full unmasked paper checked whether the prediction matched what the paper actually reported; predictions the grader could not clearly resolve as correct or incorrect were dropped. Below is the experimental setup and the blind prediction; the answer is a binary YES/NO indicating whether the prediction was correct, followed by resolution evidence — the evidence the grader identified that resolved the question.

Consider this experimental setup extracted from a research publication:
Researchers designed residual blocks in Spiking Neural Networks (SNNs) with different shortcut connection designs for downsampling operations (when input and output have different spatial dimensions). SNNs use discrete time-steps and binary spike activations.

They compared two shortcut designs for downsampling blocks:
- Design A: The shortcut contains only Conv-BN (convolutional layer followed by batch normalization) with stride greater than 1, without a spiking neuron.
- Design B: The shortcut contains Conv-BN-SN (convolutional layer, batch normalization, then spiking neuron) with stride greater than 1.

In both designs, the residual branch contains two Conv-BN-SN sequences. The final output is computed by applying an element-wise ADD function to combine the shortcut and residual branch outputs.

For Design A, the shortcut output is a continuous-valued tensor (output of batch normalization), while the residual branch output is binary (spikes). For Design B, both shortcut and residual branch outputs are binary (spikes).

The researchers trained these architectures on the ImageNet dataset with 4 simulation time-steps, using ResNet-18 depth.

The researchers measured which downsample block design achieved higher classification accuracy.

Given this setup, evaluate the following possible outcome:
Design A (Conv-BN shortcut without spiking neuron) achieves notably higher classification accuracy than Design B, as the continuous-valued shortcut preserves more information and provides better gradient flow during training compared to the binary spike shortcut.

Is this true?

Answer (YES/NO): NO